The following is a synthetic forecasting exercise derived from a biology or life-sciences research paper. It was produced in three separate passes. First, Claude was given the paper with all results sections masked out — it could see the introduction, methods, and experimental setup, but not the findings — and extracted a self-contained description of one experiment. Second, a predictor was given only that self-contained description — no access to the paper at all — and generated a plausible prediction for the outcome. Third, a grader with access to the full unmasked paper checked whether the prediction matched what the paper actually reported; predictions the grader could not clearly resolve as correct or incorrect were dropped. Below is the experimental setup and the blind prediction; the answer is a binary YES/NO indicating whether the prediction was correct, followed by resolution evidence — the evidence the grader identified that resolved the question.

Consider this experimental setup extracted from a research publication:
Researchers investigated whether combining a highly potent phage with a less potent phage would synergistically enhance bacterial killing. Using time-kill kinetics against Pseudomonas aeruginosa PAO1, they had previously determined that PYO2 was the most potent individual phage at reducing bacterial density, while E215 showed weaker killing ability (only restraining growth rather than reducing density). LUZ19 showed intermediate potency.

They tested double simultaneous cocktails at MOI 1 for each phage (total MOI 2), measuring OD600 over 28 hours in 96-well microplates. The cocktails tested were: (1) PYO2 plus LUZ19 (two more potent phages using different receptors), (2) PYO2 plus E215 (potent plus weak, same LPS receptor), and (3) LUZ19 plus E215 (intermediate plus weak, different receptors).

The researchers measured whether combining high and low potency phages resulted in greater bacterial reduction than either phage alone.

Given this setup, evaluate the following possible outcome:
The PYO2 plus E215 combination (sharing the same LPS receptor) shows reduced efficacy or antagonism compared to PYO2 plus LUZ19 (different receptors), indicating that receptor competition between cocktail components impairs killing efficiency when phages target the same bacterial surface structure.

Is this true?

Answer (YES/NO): NO